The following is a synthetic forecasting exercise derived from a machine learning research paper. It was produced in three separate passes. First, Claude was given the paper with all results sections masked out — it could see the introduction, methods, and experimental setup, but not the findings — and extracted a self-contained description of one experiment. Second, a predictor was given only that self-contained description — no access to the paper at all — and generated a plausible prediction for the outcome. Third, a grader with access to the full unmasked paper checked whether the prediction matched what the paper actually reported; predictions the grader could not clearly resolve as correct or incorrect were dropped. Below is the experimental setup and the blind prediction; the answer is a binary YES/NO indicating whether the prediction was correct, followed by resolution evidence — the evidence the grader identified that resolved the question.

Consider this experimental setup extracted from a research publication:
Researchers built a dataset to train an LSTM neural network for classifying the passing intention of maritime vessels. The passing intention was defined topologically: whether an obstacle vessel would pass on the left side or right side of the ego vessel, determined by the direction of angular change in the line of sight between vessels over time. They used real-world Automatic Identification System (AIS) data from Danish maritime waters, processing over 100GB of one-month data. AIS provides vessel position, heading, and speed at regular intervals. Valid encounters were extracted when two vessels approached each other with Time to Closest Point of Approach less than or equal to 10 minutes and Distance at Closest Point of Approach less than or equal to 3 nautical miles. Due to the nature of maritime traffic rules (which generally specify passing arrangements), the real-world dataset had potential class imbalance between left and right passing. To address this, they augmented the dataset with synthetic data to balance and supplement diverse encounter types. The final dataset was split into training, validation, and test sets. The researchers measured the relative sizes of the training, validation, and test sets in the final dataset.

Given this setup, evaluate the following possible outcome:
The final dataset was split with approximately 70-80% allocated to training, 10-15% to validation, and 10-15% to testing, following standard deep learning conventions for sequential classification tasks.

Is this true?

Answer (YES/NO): NO